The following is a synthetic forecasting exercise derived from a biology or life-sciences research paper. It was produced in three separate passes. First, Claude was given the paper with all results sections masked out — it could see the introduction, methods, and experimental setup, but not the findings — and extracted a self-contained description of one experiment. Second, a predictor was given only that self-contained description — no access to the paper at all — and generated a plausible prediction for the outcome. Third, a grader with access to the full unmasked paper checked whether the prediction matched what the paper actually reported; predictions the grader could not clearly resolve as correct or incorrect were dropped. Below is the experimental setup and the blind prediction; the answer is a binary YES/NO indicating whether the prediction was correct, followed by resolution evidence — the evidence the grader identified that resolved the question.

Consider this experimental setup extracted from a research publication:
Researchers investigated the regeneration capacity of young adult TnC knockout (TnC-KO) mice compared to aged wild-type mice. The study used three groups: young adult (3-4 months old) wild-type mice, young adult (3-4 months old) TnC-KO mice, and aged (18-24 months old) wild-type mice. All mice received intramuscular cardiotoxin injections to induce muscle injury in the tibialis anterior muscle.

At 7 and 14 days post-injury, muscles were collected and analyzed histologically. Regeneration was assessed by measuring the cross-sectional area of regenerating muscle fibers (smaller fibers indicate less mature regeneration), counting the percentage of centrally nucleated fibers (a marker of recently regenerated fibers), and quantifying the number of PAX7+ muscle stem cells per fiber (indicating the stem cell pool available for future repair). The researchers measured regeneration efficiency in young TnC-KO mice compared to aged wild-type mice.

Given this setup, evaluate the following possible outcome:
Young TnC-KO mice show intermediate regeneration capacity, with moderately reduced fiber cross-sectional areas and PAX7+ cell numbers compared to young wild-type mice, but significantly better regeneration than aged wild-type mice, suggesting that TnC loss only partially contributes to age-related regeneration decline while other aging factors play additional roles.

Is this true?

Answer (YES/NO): NO